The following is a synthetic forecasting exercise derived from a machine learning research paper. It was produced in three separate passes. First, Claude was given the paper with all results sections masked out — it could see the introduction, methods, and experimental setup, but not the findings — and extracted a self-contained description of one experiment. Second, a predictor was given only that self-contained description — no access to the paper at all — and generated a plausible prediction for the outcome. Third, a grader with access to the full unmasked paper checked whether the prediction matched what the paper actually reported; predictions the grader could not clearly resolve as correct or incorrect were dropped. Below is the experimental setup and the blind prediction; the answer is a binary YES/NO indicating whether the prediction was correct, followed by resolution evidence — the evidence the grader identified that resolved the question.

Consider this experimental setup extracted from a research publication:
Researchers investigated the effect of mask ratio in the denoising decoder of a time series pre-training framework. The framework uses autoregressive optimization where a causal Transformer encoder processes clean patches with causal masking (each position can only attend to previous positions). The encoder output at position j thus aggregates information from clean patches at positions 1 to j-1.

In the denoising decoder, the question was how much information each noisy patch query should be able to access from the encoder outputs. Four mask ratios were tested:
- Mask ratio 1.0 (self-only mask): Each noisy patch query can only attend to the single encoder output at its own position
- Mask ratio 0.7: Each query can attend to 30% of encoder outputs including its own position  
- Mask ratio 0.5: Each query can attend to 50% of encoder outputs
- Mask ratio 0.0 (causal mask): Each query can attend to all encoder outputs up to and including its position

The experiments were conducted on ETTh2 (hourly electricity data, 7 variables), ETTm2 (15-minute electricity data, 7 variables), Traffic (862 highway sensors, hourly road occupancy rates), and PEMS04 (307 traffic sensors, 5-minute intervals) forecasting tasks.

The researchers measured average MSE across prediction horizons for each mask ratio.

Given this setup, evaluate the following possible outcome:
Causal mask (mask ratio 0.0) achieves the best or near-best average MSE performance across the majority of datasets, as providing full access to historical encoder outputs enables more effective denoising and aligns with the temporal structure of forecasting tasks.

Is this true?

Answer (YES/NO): NO